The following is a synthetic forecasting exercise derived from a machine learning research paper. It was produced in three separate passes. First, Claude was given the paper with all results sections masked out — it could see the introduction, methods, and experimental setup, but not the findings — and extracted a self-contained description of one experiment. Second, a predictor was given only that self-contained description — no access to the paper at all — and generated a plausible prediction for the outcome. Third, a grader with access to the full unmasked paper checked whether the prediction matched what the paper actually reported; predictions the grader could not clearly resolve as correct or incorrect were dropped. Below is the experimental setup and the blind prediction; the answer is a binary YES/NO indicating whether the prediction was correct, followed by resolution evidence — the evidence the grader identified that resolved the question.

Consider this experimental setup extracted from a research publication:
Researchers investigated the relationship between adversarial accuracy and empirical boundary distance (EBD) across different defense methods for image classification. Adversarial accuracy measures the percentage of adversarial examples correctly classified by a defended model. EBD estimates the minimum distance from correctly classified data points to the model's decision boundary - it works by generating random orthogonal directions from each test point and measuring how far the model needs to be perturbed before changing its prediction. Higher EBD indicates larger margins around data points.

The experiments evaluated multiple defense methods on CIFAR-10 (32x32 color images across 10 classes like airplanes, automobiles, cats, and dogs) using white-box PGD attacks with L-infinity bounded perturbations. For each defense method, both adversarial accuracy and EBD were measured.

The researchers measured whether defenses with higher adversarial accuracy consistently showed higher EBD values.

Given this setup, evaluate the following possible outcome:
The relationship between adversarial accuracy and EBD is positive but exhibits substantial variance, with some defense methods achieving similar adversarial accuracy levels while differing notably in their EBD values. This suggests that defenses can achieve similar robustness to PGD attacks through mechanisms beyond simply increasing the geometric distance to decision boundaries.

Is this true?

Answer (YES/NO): NO